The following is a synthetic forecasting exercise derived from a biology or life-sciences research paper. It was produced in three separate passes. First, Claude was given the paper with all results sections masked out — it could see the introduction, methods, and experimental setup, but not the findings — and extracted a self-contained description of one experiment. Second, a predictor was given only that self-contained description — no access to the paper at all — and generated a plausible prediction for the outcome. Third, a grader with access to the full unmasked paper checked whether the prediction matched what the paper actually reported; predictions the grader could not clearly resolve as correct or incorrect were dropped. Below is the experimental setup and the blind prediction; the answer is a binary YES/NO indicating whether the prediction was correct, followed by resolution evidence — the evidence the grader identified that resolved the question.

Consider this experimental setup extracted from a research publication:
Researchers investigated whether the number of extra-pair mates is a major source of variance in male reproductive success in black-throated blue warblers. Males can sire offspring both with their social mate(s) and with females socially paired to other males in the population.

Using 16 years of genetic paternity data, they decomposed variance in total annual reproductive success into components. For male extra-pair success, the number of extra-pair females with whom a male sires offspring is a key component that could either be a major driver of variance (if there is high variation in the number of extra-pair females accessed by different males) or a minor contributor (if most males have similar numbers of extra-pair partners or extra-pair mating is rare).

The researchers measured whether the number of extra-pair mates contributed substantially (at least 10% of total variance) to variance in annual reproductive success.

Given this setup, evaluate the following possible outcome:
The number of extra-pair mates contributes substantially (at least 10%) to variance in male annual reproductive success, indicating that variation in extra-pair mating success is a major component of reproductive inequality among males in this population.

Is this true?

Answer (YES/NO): YES